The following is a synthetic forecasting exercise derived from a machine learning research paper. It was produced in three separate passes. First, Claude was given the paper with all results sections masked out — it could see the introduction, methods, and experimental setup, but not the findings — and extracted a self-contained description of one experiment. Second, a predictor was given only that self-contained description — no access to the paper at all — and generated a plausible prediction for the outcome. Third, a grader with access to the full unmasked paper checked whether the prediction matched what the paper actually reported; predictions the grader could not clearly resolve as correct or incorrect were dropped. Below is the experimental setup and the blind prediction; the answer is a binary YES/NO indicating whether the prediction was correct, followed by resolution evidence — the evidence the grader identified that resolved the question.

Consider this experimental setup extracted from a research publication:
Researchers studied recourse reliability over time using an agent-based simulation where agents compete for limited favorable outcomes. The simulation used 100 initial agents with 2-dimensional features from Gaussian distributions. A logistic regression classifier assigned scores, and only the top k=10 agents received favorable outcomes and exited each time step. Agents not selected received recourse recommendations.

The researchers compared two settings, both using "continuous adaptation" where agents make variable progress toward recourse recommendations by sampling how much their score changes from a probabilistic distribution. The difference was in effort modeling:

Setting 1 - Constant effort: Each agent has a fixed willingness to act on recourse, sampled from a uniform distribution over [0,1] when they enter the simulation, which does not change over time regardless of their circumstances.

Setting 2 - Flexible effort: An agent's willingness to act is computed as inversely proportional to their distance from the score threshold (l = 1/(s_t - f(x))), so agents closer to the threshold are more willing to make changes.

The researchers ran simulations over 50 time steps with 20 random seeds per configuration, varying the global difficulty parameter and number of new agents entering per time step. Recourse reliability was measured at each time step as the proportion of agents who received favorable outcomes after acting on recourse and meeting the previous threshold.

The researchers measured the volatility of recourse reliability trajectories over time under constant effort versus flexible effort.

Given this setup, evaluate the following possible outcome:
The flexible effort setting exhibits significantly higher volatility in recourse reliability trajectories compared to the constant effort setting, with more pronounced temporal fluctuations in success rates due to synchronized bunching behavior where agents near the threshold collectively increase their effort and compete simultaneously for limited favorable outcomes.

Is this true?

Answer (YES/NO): NO